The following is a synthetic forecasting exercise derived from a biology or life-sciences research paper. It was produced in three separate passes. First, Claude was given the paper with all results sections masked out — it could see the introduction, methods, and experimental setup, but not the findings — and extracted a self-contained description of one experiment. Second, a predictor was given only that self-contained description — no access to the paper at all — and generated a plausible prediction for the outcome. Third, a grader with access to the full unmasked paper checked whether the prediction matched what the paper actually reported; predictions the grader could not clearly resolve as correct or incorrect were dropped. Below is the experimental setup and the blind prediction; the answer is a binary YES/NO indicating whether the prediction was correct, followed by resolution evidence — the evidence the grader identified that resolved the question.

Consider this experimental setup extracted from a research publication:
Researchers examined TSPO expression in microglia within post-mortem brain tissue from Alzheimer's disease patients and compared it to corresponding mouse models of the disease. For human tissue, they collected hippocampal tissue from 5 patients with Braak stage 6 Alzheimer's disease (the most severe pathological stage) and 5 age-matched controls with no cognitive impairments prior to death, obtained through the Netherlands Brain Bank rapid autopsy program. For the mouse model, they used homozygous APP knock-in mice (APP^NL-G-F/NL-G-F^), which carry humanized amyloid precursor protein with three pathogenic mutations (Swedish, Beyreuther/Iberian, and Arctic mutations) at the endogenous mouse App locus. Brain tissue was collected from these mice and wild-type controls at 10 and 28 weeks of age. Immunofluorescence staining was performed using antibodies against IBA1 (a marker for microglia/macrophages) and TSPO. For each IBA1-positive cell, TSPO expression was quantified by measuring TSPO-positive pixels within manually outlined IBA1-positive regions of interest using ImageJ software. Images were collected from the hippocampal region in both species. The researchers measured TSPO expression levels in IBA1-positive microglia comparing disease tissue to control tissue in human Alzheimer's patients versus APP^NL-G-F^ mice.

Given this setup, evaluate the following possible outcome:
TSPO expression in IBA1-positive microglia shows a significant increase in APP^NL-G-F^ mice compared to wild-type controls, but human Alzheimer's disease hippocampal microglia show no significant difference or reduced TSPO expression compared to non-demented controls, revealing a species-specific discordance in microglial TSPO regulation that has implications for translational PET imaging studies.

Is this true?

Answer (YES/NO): YES